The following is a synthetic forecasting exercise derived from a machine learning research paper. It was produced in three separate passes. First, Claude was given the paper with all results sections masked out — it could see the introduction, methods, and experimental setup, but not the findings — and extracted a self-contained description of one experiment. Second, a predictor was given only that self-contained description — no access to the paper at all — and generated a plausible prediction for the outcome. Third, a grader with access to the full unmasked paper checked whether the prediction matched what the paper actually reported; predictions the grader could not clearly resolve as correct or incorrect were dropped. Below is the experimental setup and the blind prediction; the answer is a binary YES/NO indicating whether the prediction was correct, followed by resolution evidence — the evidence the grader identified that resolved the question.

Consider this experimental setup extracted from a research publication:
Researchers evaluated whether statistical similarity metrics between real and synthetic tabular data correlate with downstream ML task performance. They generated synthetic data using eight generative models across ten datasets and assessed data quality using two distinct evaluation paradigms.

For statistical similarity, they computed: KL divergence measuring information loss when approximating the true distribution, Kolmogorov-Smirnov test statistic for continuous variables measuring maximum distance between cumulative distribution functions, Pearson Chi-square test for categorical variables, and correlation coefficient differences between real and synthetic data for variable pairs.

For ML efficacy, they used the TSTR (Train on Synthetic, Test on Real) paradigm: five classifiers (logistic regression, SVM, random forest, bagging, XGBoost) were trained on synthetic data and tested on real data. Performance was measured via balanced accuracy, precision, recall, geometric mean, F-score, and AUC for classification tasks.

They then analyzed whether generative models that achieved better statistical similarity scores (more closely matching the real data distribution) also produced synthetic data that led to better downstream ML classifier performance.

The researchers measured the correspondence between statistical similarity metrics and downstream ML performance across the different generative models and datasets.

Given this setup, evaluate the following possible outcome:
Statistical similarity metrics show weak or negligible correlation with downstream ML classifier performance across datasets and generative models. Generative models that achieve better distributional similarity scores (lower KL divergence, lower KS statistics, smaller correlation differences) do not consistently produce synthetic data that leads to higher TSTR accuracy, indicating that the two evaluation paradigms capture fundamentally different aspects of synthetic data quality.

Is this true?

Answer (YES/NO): YES